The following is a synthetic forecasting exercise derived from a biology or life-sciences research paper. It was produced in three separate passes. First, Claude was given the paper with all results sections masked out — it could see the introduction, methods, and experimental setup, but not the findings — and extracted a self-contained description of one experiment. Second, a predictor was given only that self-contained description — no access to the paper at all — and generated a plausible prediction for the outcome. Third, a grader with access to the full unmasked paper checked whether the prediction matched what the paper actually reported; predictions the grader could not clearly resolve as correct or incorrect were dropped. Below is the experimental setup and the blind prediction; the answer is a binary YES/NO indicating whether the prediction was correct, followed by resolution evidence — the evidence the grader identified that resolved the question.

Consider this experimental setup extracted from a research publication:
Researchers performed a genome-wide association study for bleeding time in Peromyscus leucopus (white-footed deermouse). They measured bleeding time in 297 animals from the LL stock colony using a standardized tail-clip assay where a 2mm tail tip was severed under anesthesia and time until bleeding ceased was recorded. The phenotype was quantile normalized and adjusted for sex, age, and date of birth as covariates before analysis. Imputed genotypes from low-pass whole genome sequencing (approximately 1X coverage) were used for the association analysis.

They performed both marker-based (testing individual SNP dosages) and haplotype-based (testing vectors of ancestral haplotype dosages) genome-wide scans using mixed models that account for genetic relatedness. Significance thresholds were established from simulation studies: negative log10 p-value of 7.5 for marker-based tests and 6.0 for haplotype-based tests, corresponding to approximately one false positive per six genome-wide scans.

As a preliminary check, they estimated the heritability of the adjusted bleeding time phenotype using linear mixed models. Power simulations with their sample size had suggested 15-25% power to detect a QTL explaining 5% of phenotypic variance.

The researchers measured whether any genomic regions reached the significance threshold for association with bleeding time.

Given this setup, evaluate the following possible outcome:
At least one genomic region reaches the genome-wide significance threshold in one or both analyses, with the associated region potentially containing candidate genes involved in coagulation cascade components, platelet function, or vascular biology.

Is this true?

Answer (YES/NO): NO